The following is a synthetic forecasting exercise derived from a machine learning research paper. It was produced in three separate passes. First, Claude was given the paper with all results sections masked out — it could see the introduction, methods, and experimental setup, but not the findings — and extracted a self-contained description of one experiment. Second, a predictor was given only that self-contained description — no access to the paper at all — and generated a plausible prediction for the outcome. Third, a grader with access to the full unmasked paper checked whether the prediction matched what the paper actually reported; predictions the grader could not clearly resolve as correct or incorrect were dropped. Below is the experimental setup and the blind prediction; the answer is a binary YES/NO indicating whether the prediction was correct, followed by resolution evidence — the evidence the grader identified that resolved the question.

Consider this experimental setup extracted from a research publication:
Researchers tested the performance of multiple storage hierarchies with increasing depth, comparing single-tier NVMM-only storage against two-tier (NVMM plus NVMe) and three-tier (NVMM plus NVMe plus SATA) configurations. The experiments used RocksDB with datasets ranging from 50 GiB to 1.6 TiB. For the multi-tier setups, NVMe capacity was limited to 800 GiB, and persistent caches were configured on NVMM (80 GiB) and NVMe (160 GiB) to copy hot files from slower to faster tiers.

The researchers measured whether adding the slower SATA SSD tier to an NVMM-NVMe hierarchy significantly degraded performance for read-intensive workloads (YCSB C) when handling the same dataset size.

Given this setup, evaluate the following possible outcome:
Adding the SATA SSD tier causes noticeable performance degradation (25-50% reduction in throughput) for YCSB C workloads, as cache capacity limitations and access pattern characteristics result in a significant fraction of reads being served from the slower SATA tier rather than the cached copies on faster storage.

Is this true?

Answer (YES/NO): NO